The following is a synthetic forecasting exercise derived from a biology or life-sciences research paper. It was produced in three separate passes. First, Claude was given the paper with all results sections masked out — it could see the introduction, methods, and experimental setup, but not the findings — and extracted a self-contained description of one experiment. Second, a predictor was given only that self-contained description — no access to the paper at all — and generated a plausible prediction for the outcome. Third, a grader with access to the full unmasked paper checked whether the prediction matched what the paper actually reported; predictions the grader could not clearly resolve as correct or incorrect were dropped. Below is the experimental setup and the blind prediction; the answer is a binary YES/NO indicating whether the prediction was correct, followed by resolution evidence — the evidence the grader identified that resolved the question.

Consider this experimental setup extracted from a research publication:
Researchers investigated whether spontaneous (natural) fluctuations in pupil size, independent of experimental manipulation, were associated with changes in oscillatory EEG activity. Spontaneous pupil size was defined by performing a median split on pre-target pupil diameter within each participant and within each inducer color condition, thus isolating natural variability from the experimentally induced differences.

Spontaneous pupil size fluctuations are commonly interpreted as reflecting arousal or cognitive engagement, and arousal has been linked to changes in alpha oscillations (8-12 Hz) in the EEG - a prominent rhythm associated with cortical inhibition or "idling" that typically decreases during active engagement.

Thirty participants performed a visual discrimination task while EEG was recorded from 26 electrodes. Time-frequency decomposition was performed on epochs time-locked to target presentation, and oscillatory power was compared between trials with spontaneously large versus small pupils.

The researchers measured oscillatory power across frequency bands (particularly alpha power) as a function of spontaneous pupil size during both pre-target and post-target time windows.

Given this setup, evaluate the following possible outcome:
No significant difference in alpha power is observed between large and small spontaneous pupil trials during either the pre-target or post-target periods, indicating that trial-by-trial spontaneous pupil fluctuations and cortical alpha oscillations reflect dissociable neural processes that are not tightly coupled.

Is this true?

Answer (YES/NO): NO